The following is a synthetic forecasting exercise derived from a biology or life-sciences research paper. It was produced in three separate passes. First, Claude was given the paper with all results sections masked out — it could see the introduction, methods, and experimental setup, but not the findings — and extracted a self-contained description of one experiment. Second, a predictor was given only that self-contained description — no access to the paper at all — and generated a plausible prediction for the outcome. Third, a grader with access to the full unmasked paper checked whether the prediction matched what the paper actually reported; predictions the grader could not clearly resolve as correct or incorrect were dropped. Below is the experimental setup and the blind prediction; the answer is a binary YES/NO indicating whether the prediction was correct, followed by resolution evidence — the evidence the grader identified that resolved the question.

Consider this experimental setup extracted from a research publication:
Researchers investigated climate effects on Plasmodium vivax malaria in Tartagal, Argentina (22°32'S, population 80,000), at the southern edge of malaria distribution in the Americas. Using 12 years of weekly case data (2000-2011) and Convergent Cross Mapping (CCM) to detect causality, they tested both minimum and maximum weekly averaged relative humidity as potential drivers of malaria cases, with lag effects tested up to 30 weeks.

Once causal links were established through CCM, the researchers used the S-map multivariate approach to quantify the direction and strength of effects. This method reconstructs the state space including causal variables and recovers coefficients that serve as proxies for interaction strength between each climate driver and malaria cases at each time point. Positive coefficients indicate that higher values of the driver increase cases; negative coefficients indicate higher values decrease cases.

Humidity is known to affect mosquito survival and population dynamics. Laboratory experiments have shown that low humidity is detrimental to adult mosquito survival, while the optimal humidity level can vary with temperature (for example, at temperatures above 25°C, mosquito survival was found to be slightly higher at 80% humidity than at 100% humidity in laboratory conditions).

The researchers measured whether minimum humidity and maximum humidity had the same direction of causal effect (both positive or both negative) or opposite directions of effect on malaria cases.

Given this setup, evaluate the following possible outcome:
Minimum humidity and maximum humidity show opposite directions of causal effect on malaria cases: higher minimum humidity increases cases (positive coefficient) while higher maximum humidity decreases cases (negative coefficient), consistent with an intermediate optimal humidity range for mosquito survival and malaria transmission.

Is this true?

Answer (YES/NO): YES